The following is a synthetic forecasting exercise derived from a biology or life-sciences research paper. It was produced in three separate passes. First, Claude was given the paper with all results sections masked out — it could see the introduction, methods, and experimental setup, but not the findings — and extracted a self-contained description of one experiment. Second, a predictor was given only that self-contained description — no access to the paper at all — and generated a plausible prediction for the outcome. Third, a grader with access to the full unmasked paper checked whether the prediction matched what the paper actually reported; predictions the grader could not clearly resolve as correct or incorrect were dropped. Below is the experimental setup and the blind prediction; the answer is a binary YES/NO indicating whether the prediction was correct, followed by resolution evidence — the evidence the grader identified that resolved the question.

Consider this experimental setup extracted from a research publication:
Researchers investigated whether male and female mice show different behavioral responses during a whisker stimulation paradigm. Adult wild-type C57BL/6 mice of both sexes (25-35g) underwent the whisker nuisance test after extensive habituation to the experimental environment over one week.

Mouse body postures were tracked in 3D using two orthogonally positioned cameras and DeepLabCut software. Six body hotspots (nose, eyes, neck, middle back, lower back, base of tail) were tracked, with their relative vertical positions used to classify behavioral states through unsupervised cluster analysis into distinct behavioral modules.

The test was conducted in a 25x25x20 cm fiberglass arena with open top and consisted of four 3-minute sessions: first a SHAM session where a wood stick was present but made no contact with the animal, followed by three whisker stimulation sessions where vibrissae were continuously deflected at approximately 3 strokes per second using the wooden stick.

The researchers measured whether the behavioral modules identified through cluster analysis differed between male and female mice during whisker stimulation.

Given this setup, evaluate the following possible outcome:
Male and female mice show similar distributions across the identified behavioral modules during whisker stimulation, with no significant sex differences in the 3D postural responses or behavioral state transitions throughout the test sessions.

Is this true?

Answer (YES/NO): NO